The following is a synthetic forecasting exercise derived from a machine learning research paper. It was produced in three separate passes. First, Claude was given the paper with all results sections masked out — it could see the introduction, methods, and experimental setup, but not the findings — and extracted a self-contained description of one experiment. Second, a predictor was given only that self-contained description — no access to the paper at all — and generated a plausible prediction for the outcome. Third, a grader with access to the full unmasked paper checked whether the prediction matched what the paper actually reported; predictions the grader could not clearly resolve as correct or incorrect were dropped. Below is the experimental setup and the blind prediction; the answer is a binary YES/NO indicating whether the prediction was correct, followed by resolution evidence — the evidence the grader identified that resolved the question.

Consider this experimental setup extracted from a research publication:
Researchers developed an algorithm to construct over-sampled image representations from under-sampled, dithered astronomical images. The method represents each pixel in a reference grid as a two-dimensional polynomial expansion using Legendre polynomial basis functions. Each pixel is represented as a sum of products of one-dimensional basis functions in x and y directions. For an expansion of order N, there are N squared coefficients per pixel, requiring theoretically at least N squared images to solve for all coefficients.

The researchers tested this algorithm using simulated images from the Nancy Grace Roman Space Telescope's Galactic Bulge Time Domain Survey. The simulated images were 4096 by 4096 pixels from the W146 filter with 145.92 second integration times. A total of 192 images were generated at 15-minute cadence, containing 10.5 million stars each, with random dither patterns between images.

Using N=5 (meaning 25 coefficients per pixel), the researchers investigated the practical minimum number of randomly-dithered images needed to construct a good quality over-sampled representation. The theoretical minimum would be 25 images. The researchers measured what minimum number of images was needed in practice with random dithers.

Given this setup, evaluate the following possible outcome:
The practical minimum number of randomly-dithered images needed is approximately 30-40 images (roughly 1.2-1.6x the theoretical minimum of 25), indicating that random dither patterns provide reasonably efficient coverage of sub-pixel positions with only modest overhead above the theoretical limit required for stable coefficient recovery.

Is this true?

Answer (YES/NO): NO